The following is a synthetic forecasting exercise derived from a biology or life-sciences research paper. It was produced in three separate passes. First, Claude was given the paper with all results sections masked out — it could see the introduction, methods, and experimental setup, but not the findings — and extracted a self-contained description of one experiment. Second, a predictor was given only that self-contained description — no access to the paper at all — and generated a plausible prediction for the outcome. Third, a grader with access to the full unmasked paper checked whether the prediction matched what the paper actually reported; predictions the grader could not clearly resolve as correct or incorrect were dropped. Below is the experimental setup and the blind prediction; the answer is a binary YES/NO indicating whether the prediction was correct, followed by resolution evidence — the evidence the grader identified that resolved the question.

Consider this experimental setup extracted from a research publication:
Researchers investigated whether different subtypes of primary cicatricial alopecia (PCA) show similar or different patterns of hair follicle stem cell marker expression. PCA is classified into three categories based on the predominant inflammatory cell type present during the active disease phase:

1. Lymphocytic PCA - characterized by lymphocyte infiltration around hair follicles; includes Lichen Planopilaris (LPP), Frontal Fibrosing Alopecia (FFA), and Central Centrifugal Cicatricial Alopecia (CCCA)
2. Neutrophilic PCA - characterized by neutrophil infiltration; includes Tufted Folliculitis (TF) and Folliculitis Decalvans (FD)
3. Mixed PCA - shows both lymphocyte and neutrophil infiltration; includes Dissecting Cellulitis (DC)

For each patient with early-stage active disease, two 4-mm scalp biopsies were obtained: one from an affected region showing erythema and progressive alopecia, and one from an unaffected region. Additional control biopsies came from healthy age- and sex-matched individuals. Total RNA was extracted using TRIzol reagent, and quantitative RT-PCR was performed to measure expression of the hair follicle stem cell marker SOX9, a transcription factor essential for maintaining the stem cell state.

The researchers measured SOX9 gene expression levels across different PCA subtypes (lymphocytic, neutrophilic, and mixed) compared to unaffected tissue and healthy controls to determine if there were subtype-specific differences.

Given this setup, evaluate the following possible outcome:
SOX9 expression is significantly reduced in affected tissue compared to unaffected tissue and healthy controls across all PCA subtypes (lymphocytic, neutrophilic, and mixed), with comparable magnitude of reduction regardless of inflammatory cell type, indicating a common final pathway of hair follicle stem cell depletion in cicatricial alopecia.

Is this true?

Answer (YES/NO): NO